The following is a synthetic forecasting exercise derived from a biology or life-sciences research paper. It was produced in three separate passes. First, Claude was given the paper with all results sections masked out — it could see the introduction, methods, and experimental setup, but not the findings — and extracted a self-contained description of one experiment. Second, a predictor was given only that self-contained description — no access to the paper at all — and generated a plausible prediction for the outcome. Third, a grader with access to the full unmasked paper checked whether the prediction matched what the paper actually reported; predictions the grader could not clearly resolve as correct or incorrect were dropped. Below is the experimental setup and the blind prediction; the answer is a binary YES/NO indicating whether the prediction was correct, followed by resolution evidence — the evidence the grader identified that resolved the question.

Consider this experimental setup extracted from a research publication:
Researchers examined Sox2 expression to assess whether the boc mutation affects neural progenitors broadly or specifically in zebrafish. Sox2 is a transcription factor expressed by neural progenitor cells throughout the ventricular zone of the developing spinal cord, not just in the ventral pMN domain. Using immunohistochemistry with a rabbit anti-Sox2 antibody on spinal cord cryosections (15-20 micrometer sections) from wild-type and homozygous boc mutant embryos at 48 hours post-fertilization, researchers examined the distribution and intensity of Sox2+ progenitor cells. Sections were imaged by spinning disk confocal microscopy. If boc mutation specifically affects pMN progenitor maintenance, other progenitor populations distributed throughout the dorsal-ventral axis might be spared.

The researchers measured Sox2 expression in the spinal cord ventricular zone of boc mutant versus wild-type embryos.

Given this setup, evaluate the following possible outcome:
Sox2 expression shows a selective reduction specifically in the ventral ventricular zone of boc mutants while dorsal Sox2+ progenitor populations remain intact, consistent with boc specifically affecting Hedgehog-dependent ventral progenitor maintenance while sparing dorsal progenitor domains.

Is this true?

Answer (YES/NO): NO